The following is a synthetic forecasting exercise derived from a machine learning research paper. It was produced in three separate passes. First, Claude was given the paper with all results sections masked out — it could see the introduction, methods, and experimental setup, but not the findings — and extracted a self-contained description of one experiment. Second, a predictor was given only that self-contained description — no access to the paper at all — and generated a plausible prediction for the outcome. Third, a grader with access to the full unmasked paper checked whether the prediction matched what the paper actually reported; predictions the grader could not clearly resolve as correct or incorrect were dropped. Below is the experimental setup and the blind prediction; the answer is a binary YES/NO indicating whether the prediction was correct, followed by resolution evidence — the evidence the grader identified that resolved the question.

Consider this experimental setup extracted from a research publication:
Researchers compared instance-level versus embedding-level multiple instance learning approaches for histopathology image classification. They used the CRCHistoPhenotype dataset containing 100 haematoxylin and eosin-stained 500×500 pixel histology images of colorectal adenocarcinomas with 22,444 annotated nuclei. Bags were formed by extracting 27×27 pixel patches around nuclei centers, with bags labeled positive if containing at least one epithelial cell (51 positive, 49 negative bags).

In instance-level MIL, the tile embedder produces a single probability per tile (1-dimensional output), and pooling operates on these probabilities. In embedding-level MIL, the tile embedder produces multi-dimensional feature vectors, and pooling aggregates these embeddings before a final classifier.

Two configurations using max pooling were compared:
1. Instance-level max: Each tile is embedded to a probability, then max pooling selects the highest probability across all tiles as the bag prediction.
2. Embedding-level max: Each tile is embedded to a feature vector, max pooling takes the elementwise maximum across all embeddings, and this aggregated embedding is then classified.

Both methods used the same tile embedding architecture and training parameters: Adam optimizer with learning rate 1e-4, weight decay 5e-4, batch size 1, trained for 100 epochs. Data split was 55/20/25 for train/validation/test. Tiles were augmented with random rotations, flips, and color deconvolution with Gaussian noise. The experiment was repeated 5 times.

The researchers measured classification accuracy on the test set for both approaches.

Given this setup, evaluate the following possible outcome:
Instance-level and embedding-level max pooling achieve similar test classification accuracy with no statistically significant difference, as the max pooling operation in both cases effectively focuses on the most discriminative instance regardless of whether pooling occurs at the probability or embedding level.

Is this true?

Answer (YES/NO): YES